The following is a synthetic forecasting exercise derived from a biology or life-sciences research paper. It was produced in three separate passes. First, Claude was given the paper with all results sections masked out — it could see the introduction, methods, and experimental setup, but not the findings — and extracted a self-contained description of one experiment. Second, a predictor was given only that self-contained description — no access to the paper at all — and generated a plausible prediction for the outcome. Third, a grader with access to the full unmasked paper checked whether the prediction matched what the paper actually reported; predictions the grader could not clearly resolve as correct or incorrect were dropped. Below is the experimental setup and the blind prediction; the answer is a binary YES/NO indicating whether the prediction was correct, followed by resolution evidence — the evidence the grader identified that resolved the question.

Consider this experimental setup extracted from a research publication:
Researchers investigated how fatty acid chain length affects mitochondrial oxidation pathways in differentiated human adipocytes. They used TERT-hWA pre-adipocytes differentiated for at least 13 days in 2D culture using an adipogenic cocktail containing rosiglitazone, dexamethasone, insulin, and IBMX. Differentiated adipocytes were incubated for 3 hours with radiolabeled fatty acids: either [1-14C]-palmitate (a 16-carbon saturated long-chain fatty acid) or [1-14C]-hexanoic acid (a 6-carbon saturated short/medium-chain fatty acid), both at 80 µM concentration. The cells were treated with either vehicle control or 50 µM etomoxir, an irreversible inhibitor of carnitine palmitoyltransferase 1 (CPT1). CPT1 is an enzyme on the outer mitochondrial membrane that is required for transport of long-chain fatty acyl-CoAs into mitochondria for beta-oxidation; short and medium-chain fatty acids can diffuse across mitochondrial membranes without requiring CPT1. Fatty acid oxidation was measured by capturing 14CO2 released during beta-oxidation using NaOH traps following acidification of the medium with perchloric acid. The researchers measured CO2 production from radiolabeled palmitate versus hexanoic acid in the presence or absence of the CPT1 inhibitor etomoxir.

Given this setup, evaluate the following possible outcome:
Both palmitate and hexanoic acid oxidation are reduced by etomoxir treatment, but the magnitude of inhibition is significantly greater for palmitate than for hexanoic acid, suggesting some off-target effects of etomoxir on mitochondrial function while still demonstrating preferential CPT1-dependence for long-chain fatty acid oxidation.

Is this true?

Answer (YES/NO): NO